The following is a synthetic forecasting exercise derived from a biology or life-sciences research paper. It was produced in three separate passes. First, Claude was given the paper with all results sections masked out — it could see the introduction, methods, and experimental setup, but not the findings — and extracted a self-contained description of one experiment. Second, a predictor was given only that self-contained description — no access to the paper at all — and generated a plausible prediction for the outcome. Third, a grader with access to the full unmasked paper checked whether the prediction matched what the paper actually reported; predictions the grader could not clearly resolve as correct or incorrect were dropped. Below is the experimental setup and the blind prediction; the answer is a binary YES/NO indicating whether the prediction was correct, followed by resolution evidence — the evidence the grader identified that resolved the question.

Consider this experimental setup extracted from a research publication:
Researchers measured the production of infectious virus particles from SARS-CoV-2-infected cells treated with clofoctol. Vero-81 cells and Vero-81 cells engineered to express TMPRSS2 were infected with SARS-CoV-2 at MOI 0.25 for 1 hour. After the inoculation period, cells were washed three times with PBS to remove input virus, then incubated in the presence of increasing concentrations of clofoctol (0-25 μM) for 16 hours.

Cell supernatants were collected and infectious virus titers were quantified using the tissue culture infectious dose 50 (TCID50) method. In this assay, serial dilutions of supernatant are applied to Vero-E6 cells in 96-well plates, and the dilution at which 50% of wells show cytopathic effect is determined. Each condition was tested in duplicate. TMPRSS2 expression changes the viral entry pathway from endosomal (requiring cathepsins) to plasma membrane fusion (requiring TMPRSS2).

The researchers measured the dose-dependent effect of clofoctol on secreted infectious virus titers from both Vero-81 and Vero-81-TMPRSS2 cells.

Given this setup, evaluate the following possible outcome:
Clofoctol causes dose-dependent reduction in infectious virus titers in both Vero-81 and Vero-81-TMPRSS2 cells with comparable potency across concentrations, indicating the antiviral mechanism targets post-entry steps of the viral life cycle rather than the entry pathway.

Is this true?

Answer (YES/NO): YES